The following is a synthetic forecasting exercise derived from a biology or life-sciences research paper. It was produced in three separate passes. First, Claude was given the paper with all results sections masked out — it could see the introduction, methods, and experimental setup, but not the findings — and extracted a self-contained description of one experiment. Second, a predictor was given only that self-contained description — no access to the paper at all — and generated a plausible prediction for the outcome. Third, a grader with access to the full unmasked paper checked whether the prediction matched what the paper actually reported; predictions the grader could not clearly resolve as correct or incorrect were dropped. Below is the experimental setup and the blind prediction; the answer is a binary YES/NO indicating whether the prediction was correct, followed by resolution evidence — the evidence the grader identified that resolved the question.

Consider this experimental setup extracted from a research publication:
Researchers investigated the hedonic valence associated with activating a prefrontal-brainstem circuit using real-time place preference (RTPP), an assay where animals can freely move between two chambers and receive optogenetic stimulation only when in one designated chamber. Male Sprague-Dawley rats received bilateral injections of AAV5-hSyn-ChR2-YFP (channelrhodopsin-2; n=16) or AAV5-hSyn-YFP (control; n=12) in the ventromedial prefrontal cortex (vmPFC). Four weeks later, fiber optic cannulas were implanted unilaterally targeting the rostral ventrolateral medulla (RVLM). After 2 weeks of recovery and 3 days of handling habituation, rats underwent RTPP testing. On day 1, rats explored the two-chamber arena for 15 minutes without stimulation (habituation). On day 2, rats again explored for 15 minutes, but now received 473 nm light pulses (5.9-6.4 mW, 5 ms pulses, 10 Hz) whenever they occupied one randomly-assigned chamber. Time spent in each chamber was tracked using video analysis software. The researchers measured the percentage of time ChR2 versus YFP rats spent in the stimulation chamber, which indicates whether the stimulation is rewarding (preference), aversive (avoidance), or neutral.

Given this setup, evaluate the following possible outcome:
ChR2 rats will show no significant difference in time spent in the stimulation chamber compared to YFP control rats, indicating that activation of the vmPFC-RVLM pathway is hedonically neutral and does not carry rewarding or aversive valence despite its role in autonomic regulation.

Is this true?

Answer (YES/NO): YES